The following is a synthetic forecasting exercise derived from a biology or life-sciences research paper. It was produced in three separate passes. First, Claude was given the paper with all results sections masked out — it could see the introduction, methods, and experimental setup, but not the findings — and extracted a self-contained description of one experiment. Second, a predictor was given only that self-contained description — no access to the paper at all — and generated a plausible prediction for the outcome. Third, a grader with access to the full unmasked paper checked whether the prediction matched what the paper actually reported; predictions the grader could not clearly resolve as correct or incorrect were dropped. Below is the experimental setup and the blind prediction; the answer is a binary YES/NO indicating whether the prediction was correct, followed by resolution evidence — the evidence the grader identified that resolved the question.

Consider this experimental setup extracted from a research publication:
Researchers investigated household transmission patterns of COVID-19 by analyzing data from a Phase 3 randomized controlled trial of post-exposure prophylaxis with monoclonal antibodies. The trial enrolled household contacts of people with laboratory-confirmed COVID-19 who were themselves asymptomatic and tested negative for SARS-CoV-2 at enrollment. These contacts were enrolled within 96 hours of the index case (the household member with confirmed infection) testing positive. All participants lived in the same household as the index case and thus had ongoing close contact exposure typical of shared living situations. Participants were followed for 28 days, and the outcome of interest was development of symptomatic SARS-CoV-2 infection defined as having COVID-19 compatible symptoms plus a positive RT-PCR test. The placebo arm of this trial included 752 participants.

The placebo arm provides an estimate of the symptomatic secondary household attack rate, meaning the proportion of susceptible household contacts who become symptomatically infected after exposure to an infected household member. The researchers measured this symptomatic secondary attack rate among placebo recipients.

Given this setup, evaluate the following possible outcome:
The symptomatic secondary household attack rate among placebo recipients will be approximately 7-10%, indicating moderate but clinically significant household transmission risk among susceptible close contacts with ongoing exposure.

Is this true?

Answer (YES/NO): YES